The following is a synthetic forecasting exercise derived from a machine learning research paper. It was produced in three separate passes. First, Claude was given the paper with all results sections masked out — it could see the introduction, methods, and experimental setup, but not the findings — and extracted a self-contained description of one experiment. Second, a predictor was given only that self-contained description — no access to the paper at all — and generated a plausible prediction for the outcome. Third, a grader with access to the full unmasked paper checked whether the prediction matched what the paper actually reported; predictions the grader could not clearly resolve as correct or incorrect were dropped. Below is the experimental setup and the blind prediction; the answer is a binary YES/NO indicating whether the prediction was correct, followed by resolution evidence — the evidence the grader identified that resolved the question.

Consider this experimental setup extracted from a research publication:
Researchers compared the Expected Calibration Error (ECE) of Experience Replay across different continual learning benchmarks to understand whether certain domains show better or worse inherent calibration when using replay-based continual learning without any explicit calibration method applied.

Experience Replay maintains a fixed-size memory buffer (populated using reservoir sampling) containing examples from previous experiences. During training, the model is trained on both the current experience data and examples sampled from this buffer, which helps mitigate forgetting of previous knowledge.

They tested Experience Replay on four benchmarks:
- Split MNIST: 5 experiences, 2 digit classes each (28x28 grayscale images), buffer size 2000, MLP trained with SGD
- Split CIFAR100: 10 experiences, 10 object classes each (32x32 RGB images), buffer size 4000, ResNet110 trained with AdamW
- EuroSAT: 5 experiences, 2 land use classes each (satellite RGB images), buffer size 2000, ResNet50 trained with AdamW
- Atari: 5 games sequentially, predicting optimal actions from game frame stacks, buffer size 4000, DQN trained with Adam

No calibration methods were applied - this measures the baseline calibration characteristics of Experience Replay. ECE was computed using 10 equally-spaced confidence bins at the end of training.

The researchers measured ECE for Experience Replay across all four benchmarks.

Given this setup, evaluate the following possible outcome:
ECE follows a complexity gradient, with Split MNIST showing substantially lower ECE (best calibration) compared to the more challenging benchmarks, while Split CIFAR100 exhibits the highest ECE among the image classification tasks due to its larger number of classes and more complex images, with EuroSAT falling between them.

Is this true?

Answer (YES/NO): YES